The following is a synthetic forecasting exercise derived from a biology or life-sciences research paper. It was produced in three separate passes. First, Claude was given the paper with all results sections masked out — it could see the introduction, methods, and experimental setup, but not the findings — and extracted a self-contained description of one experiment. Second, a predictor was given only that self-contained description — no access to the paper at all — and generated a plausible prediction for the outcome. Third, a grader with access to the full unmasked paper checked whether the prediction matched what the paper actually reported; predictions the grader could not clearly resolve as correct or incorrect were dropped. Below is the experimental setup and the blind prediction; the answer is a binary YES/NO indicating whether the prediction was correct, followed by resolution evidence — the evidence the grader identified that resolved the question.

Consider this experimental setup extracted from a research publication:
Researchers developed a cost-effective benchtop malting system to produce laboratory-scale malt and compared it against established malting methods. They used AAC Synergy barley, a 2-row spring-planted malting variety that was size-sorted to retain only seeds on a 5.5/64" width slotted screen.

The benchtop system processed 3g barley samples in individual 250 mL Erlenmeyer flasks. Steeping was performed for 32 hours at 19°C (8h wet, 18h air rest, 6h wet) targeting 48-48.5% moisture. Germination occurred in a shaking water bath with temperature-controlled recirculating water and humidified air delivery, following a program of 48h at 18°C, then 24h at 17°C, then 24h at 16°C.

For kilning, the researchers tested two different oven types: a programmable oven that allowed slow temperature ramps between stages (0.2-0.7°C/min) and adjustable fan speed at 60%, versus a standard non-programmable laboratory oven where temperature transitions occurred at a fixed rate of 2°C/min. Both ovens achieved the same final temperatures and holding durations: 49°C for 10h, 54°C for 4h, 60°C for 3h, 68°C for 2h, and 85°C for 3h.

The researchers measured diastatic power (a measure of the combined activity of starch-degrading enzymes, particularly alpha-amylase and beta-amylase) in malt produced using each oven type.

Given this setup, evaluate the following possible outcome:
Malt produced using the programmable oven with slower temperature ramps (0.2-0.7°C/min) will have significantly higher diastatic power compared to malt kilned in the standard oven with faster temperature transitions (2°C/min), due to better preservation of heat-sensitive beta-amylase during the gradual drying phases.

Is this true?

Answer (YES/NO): YES